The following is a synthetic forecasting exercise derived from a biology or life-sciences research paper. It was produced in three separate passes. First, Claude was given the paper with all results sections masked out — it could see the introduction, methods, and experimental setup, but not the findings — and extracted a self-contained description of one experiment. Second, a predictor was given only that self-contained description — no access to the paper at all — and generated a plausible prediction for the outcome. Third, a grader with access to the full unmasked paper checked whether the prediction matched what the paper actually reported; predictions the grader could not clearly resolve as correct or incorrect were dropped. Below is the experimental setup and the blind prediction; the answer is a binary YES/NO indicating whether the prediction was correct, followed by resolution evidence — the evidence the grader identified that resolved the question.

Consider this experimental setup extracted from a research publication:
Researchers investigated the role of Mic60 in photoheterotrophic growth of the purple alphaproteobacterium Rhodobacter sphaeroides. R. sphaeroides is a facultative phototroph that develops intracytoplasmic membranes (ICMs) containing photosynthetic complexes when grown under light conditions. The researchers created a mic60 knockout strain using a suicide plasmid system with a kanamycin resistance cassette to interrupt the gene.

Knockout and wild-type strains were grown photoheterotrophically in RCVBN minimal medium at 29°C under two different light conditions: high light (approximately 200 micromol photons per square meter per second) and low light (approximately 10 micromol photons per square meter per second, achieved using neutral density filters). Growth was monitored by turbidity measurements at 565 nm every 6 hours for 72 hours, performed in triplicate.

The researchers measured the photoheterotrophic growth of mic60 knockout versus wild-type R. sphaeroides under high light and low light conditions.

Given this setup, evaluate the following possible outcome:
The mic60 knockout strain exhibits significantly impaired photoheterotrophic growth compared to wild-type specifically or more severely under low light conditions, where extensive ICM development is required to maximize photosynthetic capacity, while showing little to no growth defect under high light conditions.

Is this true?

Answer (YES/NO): NO